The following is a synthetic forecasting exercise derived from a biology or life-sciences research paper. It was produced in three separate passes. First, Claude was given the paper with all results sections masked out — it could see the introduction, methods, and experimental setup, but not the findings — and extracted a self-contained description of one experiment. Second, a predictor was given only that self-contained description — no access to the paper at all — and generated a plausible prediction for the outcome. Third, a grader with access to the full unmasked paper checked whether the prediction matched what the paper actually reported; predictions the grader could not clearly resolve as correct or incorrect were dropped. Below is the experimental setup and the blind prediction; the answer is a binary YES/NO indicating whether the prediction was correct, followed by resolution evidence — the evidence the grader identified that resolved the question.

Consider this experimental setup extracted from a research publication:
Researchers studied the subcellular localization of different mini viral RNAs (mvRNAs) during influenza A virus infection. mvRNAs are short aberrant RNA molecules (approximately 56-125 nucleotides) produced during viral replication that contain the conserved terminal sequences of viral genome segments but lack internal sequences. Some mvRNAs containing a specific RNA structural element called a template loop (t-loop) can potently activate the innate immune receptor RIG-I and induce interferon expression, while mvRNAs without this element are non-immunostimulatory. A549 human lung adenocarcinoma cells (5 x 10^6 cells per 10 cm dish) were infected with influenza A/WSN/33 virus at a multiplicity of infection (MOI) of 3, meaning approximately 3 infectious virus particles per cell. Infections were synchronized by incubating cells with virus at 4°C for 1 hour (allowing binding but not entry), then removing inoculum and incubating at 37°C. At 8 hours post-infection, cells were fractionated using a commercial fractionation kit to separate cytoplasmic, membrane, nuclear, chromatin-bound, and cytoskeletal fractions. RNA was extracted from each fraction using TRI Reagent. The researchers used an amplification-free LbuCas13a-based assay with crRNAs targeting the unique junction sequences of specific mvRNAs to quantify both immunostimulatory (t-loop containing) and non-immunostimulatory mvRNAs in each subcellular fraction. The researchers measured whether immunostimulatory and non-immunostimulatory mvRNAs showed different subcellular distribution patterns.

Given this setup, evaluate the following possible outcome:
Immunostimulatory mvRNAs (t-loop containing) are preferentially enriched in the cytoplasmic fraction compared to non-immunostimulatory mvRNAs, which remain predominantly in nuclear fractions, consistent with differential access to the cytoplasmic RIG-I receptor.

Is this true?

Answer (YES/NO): NO